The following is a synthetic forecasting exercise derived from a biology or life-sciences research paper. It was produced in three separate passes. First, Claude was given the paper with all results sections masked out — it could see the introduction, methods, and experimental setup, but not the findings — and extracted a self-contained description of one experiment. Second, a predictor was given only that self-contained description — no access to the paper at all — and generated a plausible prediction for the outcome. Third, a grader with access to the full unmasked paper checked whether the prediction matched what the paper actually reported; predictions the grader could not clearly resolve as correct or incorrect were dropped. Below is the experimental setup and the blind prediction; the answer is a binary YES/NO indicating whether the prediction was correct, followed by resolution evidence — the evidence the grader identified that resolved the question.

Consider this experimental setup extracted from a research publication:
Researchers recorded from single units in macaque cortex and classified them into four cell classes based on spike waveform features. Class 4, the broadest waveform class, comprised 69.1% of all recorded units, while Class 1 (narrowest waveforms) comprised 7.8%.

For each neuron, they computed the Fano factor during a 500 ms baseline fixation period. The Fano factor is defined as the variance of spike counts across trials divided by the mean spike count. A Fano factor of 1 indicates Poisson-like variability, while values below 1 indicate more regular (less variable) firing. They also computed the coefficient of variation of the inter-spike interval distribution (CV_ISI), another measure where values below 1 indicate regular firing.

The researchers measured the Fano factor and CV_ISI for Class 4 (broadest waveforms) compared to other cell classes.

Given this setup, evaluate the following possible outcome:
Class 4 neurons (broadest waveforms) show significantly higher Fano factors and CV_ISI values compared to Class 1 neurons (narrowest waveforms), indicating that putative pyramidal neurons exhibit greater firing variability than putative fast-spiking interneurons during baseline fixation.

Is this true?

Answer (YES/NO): NO